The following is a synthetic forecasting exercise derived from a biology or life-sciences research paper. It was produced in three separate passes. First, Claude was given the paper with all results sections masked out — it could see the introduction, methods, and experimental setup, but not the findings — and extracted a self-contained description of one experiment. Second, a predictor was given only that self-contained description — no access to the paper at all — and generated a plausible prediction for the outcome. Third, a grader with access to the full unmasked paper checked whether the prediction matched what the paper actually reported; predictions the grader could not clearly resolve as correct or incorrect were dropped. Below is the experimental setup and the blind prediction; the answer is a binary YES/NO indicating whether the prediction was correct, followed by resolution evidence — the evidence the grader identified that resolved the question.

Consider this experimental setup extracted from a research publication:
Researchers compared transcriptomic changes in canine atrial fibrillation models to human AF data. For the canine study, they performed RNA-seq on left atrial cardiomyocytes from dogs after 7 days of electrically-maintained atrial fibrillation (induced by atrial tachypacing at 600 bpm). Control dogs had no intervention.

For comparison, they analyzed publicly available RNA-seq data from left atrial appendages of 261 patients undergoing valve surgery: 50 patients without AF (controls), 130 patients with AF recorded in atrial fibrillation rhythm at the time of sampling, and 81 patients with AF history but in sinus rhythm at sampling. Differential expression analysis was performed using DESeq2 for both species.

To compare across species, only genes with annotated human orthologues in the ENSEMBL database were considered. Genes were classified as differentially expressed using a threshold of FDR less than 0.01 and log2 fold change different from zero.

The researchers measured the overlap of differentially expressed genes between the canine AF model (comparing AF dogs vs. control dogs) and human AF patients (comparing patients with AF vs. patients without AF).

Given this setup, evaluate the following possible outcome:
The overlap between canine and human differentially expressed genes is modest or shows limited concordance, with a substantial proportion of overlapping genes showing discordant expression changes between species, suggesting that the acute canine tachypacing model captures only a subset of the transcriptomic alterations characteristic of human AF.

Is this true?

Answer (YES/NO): NO